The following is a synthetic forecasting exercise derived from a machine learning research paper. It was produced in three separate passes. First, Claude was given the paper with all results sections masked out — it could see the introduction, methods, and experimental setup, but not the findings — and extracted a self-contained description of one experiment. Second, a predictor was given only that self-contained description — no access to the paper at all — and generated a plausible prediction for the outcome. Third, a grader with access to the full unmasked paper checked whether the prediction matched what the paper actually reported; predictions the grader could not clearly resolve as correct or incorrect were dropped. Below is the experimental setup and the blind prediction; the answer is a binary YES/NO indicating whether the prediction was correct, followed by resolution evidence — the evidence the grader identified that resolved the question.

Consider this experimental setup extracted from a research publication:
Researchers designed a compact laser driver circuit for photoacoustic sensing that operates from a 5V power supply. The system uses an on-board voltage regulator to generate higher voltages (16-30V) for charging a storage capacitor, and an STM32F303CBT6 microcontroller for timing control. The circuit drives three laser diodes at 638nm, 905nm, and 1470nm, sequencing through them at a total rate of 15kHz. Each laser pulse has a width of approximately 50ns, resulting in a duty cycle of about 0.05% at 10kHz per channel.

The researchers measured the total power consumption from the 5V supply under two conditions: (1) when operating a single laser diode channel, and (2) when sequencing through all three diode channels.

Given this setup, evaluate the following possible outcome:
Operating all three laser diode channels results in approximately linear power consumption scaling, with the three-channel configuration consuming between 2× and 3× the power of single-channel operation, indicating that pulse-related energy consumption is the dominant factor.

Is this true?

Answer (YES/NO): NO